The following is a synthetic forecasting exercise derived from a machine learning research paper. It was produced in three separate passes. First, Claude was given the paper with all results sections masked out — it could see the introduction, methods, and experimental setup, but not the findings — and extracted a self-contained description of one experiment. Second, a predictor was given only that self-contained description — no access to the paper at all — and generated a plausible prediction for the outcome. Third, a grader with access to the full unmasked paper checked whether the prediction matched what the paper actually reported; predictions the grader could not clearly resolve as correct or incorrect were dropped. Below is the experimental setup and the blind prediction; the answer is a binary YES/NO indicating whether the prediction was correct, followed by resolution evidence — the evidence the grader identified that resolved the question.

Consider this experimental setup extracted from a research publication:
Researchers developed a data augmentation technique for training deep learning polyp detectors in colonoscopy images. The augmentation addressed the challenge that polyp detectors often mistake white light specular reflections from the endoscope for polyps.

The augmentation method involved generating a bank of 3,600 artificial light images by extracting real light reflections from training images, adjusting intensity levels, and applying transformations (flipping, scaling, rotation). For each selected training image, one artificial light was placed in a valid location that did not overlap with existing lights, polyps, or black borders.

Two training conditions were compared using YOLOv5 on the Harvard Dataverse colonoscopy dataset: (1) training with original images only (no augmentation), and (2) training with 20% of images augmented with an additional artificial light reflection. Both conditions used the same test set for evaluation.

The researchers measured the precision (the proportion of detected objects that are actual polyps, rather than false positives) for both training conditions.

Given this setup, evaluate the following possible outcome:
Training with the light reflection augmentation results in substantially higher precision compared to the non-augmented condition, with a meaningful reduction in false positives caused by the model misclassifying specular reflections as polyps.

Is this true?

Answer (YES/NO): NO